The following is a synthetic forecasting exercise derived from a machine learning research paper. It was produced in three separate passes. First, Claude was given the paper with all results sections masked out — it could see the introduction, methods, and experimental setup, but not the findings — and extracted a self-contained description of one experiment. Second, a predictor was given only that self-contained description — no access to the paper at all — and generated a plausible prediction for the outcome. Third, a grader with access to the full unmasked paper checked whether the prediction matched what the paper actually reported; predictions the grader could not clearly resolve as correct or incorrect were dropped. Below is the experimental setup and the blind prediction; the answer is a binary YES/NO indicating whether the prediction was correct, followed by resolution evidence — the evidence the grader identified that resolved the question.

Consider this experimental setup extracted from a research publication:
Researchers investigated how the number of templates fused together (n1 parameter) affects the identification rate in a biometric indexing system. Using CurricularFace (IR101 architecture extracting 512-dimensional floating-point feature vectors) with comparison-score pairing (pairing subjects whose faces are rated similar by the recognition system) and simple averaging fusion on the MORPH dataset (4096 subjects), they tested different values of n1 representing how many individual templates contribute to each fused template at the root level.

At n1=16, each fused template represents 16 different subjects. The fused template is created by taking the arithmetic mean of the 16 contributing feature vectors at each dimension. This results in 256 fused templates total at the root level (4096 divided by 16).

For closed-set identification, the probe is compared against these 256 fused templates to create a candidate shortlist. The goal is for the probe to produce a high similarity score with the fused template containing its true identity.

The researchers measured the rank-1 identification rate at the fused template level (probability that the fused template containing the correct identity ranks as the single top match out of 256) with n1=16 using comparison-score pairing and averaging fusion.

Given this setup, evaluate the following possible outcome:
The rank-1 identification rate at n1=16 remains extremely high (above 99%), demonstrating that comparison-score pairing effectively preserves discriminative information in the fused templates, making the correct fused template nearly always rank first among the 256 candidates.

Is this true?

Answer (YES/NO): NO